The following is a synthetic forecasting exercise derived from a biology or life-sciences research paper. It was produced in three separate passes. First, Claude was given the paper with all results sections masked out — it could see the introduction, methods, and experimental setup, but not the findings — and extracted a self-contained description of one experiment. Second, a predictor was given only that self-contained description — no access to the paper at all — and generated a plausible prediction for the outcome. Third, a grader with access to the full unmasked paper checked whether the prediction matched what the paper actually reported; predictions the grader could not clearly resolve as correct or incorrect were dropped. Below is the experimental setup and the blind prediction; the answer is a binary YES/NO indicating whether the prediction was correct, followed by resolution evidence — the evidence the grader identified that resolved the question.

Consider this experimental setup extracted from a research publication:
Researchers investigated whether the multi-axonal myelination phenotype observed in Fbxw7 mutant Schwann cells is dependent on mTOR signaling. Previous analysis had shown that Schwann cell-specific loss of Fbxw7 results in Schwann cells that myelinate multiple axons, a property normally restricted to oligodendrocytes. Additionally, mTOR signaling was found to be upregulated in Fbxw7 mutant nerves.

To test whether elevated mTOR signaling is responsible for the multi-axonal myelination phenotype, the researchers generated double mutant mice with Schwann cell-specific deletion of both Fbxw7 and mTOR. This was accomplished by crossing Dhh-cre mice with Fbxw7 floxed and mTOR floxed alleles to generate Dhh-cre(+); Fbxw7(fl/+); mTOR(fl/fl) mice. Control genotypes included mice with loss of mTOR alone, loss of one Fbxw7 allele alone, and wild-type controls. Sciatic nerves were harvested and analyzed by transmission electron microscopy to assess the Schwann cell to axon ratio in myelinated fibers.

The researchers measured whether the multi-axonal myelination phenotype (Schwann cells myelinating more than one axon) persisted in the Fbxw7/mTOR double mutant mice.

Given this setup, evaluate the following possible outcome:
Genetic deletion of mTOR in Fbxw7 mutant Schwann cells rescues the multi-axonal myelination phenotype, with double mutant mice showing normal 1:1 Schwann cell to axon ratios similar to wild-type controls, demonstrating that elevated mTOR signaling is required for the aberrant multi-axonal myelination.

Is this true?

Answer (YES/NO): NO